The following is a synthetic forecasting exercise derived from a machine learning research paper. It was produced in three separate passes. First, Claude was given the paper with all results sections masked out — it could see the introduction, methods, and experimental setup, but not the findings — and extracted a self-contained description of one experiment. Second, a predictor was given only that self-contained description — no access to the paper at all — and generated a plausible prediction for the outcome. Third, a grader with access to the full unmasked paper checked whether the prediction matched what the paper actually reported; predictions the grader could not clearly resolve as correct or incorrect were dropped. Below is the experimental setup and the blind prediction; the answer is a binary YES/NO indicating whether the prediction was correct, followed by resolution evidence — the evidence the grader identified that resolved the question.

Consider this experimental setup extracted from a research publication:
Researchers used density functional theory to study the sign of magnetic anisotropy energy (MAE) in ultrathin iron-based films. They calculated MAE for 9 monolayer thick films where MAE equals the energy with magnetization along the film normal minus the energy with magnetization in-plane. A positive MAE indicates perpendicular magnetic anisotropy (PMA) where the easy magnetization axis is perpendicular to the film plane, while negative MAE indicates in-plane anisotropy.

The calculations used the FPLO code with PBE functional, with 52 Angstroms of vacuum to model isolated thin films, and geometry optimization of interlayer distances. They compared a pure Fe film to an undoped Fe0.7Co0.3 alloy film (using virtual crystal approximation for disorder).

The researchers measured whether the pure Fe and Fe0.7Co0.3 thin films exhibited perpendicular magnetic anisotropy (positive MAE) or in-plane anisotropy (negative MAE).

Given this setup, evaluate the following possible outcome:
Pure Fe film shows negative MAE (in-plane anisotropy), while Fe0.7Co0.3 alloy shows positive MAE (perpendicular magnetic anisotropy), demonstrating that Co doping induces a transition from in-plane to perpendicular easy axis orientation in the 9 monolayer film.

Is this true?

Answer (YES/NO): NO